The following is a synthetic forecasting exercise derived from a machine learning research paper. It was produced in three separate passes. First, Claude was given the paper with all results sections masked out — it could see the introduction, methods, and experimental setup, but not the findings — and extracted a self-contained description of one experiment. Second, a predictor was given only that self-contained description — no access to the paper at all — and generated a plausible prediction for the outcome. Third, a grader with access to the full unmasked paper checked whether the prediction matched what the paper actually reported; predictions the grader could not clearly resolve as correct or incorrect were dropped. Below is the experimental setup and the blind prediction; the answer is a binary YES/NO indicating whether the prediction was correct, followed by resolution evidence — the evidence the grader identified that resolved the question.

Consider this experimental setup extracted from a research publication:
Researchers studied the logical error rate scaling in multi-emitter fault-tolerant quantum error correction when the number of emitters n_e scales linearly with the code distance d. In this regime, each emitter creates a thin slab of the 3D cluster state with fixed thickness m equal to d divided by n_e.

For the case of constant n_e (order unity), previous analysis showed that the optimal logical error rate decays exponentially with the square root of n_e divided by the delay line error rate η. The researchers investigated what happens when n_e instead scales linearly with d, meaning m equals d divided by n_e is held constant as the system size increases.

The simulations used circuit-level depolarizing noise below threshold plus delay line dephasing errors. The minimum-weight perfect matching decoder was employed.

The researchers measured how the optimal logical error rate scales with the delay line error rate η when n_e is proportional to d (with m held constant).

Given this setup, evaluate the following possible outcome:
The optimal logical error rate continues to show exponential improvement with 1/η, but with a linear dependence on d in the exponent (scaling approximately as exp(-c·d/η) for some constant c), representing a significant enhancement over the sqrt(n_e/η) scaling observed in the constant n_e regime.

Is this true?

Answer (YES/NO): NO